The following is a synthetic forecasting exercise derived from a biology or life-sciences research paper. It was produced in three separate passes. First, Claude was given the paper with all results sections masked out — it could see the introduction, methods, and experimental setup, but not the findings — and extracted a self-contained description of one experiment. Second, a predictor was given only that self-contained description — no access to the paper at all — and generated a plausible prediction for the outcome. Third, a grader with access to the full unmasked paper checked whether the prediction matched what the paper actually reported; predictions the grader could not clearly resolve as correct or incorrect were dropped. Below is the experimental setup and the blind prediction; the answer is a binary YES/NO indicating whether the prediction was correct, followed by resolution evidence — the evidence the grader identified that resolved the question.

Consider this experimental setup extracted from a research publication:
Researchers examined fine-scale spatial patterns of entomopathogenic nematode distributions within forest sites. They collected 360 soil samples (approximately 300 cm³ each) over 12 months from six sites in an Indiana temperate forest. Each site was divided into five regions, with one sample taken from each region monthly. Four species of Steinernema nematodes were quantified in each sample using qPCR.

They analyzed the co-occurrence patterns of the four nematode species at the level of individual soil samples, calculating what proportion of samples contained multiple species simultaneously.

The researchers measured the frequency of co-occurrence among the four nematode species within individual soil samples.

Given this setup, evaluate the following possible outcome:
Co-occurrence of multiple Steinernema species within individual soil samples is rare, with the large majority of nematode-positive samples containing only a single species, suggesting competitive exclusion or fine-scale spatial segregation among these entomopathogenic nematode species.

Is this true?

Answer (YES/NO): NO